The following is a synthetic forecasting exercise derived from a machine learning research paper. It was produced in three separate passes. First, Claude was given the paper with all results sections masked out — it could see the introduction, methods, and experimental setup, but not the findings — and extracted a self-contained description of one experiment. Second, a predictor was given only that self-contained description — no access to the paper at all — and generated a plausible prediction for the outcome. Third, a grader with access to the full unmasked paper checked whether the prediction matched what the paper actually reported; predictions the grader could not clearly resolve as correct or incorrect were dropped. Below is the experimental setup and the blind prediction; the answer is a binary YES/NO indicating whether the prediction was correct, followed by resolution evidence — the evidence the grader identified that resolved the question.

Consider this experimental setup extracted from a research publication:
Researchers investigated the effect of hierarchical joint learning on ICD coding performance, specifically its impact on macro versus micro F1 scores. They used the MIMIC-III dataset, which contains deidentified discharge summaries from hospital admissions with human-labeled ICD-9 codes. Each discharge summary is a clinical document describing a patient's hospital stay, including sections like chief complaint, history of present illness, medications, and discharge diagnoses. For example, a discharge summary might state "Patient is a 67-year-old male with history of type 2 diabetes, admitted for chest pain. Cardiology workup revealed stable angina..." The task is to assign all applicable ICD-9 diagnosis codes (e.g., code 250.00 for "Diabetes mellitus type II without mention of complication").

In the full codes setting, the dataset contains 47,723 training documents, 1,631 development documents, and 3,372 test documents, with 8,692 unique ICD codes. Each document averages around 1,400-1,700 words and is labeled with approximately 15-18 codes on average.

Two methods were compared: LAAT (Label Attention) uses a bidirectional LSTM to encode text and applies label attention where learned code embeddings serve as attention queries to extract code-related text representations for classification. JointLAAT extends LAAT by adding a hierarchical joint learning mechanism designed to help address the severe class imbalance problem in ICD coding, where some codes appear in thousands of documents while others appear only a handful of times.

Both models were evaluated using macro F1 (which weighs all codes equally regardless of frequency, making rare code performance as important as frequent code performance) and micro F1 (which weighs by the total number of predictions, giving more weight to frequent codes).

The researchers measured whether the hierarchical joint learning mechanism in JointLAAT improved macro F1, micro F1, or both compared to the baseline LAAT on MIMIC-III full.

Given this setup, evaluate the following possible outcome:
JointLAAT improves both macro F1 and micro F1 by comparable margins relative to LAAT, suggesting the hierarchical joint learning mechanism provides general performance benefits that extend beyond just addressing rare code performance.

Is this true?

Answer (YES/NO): NO